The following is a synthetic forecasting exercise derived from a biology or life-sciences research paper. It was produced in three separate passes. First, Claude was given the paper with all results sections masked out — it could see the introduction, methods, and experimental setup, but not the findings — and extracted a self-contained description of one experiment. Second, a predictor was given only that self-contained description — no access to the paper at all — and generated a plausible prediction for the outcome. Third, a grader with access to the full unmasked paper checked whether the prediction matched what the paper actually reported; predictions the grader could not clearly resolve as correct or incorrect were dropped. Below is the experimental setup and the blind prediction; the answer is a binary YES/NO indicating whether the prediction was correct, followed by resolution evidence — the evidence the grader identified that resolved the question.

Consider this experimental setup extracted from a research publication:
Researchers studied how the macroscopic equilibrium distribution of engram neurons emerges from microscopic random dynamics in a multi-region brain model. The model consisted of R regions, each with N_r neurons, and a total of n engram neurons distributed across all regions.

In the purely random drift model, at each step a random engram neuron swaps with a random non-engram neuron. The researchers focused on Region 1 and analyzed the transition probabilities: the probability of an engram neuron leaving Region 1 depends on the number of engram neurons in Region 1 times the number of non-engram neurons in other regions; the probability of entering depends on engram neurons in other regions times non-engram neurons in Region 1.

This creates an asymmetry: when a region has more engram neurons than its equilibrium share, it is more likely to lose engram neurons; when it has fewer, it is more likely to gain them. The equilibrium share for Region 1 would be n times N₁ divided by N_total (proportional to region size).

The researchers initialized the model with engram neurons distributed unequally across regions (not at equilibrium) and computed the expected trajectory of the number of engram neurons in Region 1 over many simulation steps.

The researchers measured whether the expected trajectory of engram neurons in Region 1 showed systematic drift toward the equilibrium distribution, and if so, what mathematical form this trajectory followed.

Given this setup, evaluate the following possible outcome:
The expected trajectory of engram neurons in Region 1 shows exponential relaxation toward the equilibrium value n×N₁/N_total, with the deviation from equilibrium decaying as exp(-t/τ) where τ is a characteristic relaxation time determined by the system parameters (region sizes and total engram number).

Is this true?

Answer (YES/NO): YES